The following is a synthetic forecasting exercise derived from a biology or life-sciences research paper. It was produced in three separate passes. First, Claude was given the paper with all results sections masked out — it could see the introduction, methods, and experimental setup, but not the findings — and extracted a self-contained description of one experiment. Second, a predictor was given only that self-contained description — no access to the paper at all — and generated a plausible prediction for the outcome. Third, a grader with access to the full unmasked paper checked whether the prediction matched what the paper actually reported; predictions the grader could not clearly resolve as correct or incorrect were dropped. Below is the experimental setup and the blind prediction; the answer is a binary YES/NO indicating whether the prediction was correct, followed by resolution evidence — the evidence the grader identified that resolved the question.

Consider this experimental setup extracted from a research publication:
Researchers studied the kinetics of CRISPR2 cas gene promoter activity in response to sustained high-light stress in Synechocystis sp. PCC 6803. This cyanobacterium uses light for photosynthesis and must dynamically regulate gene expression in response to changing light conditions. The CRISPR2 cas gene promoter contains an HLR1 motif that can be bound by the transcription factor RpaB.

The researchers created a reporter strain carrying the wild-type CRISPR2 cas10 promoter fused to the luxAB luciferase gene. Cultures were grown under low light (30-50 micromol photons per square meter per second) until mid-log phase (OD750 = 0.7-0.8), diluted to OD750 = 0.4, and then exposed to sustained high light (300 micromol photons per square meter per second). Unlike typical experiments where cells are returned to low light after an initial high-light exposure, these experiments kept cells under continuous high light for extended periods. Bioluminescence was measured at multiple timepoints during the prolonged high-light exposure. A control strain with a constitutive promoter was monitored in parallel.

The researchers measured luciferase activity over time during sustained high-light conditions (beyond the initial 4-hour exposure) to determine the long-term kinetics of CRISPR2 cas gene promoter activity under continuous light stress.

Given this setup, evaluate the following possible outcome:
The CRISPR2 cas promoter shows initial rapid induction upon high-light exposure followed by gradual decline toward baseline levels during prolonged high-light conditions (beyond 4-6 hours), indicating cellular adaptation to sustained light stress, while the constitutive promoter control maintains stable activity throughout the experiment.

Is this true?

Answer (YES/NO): NO